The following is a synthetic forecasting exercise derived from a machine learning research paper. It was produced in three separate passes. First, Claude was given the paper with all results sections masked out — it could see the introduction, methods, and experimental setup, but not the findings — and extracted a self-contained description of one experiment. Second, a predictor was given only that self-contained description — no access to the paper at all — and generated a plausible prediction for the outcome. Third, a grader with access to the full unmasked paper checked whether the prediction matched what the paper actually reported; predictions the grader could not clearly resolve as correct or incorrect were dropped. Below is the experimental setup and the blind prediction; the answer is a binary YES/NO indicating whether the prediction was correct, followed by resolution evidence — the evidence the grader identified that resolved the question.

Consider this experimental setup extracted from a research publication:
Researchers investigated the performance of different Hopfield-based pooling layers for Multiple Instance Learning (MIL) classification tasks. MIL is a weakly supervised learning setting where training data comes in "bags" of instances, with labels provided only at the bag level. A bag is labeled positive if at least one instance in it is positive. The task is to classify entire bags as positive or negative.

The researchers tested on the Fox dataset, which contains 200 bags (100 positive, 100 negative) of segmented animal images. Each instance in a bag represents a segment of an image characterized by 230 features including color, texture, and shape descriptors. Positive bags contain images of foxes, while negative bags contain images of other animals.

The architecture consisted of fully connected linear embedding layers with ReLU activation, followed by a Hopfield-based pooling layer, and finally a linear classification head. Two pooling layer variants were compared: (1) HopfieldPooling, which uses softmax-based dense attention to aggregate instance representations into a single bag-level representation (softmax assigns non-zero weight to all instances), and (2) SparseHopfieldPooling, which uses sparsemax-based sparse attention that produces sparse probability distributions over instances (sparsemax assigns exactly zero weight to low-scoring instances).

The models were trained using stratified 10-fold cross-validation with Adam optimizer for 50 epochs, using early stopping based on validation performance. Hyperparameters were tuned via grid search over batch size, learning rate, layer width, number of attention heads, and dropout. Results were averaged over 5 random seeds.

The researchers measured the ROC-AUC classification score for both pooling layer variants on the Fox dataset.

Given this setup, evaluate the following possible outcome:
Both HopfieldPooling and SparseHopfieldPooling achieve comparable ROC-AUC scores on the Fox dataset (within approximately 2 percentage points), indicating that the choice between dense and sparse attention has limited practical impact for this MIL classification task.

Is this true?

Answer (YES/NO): NO